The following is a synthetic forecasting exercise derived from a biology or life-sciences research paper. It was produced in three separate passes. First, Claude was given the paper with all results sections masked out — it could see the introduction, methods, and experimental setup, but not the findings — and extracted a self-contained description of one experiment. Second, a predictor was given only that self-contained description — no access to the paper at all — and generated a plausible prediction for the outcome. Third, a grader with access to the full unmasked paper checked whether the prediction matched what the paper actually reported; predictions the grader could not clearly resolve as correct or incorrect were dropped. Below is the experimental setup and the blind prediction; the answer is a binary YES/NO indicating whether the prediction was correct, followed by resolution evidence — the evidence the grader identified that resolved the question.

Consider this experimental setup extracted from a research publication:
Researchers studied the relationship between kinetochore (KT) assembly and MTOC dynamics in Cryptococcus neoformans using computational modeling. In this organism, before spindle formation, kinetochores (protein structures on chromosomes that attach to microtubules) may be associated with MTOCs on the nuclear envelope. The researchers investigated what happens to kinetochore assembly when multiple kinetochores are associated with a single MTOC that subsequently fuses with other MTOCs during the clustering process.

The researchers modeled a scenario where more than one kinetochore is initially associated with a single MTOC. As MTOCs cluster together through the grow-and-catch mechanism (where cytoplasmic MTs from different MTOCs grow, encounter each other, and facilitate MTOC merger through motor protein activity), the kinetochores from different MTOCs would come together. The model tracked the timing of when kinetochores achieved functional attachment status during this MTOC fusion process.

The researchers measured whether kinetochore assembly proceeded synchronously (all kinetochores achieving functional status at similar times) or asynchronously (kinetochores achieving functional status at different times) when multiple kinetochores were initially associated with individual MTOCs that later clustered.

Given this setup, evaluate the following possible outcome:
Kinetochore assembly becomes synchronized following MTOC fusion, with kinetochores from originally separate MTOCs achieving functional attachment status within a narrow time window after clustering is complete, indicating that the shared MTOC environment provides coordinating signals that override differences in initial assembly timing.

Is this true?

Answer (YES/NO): NO